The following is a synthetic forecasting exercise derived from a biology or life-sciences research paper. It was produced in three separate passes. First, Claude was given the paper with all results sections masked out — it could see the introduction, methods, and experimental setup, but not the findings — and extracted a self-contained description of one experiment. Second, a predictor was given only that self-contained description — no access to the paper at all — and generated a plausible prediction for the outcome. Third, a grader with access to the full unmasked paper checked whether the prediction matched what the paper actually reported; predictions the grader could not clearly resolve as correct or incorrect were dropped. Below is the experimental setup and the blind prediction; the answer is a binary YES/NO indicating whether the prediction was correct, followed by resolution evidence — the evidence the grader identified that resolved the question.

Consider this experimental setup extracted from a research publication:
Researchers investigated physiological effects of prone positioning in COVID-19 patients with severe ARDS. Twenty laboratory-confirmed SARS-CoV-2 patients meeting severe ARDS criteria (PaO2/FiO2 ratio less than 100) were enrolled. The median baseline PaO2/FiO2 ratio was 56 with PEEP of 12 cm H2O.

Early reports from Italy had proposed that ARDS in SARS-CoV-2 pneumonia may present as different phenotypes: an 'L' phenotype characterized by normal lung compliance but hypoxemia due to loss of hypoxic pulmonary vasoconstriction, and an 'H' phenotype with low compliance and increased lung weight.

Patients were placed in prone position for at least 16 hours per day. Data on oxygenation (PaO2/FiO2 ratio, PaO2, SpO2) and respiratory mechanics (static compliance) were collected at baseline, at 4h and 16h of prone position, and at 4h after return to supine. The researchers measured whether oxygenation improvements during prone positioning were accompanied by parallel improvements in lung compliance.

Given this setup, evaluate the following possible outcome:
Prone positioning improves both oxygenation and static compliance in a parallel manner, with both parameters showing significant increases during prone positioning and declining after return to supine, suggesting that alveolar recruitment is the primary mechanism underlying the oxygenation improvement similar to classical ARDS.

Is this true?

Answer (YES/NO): NO